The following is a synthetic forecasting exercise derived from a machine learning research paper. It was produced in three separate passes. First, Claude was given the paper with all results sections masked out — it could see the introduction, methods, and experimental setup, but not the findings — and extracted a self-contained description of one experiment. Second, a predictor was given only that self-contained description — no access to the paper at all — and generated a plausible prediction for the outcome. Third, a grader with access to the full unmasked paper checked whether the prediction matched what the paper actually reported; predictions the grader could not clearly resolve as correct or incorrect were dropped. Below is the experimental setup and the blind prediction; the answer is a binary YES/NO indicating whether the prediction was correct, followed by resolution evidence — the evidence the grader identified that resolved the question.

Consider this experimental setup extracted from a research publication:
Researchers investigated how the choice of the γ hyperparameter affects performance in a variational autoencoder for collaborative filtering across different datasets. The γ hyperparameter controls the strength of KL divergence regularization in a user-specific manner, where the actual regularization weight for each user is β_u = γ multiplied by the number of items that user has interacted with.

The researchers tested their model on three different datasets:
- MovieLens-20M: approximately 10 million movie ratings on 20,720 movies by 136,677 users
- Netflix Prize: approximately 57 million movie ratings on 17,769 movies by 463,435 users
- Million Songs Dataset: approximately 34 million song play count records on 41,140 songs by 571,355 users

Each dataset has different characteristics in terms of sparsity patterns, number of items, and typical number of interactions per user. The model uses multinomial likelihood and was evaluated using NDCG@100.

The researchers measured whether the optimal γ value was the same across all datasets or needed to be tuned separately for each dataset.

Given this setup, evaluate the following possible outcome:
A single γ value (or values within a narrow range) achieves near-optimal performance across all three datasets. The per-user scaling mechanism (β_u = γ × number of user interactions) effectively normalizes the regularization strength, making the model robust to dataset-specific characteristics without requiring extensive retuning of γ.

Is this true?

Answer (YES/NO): NO